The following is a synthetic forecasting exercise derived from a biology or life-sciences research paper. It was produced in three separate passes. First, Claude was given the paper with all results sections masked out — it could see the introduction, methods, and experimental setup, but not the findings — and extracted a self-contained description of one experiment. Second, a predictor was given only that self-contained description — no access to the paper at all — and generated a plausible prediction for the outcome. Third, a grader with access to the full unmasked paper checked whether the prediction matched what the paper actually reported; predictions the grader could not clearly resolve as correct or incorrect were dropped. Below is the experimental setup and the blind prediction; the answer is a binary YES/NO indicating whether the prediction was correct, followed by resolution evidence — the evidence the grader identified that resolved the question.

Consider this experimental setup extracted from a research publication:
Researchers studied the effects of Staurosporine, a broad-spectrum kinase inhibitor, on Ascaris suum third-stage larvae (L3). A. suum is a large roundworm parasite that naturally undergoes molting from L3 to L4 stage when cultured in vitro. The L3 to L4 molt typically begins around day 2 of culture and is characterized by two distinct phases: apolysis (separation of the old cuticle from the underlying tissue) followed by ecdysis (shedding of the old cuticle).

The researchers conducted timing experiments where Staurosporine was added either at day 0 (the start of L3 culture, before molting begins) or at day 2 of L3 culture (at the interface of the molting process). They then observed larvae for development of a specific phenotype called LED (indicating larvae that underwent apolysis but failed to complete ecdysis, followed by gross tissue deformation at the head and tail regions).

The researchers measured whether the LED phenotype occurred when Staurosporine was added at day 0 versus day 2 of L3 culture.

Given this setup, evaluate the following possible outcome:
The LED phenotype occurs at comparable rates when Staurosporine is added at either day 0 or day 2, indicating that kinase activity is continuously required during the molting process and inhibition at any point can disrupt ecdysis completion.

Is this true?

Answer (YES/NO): NO